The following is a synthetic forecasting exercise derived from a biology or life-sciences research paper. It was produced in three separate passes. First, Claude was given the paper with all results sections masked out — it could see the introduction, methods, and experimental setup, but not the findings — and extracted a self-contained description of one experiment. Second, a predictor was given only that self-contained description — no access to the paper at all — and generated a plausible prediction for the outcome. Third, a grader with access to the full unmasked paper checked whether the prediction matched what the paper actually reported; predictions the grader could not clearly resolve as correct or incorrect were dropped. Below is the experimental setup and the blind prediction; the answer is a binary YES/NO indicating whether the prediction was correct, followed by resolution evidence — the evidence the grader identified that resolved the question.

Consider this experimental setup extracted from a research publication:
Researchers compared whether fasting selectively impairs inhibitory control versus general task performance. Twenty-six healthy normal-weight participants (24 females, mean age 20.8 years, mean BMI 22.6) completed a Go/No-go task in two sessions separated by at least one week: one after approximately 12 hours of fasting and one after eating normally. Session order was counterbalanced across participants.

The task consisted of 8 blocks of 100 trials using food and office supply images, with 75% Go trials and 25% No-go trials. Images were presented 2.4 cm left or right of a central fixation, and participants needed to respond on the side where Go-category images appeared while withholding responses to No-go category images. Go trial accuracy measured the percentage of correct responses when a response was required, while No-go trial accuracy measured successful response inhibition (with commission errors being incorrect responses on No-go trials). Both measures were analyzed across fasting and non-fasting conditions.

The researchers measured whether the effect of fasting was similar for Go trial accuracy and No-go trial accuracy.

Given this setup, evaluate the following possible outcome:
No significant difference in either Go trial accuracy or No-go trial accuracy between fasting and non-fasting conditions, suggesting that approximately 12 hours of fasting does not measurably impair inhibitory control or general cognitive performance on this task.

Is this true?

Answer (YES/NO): NO